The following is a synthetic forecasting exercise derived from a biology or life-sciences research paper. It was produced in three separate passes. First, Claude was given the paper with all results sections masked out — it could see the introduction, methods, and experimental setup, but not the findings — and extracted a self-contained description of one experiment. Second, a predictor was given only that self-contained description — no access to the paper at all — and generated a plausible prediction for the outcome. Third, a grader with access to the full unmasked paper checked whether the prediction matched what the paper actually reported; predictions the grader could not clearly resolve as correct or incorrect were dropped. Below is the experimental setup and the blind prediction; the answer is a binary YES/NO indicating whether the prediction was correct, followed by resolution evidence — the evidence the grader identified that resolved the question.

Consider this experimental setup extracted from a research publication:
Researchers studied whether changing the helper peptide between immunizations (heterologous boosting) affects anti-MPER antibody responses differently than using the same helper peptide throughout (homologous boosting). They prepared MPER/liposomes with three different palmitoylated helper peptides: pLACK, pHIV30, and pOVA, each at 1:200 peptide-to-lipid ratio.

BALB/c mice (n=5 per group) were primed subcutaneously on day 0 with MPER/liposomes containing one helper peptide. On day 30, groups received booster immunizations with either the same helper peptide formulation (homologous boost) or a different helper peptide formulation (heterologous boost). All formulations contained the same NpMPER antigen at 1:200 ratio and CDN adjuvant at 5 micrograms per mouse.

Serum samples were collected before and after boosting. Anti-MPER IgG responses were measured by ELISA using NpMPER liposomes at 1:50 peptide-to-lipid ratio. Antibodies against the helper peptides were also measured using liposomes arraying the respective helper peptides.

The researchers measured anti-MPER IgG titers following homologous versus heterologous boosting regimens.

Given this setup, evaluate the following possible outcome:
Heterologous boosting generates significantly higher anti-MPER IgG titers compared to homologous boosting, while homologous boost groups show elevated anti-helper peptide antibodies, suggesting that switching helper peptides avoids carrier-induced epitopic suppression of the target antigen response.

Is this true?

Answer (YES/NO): YES